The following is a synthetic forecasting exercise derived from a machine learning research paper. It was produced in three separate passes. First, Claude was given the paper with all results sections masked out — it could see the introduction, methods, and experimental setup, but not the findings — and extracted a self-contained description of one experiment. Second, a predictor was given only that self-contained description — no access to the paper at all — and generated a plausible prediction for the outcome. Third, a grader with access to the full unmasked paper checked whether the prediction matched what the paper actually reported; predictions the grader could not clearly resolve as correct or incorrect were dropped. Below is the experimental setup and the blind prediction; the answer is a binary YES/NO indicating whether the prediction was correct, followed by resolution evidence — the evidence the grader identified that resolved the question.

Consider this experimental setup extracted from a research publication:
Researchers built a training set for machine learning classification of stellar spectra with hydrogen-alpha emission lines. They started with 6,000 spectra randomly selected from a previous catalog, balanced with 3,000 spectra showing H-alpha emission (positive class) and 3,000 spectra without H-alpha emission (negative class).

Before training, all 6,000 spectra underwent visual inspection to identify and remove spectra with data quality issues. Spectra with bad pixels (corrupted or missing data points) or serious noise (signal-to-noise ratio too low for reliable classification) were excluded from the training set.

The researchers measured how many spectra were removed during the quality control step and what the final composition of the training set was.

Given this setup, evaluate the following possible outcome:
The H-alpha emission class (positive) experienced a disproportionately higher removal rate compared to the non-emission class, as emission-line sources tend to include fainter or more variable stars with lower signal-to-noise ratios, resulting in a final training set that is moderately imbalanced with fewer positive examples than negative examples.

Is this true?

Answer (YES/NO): NO